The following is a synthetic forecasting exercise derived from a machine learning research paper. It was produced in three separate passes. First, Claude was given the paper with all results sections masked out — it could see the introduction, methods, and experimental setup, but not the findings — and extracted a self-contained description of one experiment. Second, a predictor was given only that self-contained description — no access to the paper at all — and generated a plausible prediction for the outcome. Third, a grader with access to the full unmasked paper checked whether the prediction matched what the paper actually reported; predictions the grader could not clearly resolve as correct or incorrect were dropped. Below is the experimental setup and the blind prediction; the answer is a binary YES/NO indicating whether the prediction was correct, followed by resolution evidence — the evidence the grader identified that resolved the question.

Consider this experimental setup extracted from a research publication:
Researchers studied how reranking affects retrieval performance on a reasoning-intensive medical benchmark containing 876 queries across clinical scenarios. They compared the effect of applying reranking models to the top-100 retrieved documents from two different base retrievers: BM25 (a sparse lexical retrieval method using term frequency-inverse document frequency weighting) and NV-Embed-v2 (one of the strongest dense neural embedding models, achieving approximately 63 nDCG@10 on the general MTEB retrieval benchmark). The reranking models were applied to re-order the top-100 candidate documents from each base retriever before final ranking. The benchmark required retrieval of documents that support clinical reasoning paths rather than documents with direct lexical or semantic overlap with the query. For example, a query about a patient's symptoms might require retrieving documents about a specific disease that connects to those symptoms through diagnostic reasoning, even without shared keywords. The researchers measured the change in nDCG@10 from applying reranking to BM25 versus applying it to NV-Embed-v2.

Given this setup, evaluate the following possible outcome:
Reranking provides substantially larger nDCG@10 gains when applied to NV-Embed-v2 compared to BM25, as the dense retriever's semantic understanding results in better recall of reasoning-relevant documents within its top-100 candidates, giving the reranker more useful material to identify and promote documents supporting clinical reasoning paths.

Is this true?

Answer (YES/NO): NO